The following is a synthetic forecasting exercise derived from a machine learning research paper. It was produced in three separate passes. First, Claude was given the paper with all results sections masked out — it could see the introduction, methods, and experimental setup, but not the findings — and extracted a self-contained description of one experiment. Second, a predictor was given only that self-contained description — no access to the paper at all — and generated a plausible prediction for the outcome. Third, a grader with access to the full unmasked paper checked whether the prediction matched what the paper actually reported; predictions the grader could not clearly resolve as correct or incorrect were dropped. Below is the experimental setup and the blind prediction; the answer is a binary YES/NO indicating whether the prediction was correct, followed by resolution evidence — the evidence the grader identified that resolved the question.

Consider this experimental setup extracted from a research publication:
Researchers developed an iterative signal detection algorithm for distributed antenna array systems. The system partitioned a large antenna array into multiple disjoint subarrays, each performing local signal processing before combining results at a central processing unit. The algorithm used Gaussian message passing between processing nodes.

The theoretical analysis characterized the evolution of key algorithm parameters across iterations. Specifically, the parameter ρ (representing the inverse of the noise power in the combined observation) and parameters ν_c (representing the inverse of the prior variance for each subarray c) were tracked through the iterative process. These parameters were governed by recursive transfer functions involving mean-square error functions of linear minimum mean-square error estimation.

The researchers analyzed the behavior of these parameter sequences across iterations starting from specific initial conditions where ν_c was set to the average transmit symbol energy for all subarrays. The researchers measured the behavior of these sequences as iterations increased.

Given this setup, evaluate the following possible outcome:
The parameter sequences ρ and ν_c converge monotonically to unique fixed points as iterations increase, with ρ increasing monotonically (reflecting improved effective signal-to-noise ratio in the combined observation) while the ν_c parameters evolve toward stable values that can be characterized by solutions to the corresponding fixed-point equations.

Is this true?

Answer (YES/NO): NO